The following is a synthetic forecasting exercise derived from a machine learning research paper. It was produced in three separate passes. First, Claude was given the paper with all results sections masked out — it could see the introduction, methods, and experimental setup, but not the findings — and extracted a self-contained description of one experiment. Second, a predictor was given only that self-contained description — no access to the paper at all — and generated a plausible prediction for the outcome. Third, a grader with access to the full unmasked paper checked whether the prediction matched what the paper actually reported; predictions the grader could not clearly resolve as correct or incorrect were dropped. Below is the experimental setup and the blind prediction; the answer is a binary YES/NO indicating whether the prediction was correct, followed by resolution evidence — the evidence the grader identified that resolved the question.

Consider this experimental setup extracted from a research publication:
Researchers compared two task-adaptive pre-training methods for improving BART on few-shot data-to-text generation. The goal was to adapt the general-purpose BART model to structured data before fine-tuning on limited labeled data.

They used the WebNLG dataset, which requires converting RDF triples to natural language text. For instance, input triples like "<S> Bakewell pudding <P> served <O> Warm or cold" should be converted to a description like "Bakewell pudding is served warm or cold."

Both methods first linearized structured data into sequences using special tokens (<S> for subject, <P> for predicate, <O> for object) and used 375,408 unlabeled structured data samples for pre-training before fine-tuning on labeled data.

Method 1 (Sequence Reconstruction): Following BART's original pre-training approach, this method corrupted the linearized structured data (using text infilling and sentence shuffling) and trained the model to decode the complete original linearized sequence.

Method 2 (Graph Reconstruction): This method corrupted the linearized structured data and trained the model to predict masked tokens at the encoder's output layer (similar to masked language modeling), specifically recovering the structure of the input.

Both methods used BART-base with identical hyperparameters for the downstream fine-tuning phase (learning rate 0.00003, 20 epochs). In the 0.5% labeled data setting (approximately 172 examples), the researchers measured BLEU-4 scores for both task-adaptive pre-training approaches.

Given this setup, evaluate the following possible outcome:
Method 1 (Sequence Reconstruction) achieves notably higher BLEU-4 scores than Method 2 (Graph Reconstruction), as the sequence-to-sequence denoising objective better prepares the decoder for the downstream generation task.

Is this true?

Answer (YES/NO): NO